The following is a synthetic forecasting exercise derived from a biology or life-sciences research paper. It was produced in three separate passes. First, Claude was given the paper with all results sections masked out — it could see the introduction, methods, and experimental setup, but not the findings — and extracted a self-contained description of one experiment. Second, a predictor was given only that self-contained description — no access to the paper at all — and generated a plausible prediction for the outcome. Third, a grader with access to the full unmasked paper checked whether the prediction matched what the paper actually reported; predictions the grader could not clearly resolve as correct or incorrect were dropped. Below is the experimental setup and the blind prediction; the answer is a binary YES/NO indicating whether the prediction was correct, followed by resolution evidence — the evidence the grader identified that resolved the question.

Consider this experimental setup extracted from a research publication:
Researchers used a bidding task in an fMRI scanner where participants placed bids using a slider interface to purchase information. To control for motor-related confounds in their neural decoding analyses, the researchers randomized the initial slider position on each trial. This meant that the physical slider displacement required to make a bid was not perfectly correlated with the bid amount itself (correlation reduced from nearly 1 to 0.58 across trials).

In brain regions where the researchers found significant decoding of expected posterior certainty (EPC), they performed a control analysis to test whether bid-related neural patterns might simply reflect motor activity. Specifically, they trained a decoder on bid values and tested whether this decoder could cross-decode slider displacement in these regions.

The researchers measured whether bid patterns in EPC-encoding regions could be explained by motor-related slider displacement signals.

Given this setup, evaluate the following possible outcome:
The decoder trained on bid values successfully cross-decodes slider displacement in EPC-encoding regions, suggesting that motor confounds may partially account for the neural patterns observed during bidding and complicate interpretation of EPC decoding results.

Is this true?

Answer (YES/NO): NO